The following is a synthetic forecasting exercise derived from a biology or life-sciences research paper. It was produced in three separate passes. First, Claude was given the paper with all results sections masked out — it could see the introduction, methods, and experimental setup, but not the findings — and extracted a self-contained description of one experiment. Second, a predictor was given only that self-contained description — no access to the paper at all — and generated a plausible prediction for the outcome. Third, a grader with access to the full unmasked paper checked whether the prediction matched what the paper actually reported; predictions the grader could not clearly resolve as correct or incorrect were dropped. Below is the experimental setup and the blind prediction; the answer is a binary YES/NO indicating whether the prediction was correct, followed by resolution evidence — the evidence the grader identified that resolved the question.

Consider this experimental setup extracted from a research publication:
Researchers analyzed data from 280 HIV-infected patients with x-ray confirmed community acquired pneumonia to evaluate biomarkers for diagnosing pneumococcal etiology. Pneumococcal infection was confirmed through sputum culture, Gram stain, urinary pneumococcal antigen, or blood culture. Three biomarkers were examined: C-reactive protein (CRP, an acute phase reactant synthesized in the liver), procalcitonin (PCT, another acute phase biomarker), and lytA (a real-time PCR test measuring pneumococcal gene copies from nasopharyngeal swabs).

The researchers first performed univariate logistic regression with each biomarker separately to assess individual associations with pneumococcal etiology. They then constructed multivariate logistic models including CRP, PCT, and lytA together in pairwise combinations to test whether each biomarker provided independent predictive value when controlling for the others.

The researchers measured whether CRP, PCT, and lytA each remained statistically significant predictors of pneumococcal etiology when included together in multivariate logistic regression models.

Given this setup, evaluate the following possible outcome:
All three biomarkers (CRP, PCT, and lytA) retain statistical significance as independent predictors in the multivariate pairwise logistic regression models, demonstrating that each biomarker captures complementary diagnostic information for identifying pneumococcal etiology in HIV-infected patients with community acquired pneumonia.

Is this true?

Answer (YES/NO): NO